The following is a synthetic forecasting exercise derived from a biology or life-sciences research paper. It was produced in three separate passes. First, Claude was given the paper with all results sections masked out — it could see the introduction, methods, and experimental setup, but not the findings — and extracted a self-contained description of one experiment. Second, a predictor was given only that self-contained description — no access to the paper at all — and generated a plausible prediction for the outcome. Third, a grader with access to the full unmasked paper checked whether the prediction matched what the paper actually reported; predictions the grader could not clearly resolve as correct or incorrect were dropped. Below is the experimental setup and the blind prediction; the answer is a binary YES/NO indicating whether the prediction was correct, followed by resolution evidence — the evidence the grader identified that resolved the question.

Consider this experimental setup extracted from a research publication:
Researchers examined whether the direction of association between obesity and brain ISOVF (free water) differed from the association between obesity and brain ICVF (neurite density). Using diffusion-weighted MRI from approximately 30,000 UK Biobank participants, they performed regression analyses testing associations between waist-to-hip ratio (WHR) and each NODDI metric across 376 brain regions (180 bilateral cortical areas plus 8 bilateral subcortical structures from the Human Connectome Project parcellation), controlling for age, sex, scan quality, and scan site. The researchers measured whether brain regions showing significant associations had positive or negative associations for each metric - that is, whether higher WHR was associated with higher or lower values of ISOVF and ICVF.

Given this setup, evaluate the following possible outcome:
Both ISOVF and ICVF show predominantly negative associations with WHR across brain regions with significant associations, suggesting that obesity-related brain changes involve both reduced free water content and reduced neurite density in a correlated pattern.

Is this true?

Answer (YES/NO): NO